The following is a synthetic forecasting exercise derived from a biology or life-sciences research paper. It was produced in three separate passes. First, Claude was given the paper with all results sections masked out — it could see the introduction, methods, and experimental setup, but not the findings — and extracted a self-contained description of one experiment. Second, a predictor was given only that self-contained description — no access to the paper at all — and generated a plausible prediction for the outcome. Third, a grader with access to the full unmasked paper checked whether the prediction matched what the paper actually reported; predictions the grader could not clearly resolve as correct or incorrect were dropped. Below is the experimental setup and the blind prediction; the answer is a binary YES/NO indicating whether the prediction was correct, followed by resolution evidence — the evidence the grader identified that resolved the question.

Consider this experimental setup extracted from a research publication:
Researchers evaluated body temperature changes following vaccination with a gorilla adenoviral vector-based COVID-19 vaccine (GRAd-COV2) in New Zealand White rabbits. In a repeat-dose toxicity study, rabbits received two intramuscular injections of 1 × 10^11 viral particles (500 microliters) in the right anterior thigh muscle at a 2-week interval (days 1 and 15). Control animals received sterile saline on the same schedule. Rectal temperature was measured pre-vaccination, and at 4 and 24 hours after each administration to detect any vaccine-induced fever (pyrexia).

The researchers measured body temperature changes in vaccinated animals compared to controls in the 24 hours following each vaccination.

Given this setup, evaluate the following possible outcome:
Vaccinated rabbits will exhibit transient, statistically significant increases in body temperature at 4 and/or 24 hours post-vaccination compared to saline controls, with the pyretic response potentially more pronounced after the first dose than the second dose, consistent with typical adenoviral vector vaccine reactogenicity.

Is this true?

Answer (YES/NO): YES